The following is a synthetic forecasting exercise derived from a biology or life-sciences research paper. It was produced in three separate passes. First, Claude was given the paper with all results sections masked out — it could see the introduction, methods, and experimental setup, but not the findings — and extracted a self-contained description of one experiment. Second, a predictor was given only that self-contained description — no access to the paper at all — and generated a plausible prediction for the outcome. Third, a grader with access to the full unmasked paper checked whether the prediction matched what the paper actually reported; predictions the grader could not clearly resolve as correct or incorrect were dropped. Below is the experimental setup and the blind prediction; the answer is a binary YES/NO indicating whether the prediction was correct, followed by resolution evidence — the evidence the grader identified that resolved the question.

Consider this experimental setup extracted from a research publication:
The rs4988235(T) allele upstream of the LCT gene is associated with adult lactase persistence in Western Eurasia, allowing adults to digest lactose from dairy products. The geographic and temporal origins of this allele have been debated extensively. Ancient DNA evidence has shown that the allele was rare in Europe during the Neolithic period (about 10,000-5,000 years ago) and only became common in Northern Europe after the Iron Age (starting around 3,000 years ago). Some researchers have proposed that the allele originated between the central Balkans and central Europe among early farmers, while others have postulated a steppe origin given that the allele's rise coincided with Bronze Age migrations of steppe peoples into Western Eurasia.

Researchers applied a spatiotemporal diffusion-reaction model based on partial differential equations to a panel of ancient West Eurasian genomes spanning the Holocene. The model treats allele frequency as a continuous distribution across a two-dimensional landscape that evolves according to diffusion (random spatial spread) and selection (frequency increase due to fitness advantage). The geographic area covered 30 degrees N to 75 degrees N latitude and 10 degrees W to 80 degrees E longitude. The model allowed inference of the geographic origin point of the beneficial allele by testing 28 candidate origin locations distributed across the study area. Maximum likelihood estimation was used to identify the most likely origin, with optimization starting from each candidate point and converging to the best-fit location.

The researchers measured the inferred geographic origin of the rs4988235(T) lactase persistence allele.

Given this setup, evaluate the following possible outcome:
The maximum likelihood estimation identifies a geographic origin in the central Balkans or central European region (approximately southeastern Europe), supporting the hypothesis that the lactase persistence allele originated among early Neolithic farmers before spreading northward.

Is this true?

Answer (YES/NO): NO